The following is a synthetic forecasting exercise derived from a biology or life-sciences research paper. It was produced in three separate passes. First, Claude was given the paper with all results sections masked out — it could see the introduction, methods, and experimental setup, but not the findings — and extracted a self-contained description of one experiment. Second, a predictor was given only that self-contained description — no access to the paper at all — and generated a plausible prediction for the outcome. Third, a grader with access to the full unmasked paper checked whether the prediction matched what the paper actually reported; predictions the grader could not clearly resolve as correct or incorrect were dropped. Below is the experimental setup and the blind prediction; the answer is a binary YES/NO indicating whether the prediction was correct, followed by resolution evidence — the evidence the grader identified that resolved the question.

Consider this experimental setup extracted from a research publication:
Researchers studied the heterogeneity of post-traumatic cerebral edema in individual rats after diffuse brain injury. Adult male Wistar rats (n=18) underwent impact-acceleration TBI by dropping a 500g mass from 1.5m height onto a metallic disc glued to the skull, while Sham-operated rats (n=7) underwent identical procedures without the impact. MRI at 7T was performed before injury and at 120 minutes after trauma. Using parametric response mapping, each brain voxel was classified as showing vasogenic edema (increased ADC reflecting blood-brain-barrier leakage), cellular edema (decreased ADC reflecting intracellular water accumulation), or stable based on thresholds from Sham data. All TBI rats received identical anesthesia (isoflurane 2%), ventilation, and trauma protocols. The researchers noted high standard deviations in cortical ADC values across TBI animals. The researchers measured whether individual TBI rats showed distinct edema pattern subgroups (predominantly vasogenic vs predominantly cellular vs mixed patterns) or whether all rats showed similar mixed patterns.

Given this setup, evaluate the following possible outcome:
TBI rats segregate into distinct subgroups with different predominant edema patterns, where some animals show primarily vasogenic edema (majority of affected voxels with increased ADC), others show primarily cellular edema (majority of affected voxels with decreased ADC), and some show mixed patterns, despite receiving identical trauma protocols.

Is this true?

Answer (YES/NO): YES